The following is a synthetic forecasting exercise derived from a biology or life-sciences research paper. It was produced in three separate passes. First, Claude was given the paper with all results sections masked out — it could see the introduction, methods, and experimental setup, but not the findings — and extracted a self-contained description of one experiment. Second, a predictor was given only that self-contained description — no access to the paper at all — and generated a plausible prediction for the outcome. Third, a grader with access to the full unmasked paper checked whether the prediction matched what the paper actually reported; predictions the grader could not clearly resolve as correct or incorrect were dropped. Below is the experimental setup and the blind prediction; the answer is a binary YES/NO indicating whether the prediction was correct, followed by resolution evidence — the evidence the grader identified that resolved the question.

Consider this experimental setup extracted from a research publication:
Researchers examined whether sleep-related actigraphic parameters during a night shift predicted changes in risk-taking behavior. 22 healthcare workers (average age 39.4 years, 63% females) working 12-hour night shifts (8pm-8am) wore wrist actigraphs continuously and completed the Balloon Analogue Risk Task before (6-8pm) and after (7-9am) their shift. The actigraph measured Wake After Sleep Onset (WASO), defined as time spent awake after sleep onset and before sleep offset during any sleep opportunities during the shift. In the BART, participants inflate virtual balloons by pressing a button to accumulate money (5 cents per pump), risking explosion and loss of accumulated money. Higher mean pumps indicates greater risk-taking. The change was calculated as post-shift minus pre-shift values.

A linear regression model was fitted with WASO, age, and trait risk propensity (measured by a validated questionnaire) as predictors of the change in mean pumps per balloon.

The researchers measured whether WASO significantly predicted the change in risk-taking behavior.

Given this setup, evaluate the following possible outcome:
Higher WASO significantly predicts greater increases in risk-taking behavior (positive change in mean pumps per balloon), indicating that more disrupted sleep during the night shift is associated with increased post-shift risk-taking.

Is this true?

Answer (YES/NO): NO